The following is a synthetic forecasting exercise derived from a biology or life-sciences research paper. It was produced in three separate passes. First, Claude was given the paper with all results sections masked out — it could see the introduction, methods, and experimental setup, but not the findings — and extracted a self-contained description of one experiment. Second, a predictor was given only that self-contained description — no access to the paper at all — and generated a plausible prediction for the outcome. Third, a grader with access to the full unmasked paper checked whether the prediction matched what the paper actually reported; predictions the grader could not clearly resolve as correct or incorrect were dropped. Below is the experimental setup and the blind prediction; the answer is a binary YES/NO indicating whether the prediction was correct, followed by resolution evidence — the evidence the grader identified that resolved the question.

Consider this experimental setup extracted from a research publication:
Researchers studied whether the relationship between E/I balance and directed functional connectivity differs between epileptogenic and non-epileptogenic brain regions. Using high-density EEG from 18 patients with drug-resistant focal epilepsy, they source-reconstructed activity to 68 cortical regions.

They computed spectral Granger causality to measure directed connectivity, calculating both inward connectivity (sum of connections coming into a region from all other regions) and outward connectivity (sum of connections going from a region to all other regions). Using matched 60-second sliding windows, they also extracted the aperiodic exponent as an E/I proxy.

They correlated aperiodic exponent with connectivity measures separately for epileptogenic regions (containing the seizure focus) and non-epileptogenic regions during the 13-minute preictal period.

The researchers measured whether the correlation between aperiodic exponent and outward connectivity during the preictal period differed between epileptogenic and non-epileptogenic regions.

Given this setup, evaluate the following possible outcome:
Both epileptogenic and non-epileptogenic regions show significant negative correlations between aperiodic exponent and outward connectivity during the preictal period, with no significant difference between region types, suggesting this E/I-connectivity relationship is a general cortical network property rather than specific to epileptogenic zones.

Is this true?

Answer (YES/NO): NO